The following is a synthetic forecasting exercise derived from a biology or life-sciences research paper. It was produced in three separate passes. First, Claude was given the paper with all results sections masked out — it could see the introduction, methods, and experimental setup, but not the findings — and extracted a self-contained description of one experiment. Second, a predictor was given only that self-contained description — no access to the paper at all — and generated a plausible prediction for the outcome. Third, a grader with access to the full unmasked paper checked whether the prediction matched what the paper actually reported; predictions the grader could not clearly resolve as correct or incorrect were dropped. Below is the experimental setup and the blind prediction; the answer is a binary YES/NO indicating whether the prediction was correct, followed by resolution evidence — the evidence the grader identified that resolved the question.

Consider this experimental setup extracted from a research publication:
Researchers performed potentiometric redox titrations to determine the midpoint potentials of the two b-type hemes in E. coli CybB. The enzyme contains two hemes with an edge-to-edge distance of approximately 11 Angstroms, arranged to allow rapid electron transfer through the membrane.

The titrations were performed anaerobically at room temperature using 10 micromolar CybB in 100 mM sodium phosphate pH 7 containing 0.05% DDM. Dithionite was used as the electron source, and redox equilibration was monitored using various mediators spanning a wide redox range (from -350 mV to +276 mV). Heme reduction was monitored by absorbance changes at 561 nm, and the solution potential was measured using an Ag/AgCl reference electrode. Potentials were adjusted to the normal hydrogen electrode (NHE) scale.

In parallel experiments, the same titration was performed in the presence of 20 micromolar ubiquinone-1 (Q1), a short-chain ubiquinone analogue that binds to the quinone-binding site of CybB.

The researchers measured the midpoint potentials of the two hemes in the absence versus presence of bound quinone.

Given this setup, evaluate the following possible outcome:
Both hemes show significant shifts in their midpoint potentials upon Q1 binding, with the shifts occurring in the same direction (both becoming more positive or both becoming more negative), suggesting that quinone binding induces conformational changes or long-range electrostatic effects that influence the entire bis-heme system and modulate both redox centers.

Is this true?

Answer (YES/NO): NO